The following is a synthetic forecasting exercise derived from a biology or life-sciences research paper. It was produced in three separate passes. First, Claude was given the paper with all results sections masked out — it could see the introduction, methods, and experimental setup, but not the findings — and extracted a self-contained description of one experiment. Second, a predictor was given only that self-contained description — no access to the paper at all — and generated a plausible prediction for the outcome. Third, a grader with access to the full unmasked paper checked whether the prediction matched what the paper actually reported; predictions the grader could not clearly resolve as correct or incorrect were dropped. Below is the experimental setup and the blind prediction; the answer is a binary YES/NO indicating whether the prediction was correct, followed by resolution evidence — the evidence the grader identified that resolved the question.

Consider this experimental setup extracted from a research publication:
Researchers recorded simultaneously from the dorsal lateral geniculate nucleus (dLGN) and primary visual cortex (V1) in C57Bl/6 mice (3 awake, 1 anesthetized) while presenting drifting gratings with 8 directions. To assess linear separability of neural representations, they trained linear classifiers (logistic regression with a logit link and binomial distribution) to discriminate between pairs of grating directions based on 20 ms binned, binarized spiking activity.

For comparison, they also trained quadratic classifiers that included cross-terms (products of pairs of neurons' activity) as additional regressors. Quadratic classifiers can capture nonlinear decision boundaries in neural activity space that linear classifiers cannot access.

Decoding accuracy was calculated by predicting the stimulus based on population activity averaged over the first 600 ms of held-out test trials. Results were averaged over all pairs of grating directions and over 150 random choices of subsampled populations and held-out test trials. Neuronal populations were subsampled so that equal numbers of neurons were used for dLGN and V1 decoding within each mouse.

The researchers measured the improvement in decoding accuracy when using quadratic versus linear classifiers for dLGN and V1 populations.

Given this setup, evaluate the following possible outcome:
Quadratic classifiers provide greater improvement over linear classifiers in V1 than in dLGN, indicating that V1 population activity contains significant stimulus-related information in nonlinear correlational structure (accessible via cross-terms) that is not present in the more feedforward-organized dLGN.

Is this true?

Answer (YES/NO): NO